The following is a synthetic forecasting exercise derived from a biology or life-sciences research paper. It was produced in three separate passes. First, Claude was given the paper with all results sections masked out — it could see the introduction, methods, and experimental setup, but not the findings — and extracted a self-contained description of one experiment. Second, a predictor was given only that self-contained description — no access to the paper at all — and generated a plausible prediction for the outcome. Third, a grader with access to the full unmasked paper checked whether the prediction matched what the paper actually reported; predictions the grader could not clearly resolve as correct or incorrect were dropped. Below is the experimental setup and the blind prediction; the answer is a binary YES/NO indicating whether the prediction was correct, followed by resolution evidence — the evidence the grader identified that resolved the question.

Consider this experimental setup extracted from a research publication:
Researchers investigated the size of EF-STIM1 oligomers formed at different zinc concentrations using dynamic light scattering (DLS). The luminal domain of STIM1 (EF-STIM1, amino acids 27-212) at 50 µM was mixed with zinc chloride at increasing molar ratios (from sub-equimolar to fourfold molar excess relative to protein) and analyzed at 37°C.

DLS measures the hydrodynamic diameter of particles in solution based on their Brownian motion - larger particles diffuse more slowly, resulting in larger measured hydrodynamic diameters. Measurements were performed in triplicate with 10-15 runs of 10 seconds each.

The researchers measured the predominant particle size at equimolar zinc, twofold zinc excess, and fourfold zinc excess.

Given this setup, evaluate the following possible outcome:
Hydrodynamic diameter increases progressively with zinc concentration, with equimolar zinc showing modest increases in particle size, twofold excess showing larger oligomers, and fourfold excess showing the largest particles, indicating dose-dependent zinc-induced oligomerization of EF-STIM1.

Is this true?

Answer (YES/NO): YES